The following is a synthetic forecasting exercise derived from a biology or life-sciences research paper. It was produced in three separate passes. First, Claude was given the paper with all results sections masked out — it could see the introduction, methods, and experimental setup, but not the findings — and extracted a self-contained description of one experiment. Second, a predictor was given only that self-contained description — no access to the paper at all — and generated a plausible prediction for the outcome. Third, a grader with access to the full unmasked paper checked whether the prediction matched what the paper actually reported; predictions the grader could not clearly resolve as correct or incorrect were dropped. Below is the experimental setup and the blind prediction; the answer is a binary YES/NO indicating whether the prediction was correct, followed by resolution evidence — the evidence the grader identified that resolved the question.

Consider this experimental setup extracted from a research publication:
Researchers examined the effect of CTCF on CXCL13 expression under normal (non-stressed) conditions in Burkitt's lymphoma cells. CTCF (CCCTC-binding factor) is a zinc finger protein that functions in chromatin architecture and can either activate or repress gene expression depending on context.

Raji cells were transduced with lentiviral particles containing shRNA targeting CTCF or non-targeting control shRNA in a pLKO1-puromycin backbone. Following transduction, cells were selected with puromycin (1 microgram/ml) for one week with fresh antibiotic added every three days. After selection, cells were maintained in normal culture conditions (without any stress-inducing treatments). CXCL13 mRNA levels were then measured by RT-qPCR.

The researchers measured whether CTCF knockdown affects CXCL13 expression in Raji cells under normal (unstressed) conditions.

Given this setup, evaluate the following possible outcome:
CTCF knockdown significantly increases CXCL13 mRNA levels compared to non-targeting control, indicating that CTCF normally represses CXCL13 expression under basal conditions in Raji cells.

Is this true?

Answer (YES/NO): NO